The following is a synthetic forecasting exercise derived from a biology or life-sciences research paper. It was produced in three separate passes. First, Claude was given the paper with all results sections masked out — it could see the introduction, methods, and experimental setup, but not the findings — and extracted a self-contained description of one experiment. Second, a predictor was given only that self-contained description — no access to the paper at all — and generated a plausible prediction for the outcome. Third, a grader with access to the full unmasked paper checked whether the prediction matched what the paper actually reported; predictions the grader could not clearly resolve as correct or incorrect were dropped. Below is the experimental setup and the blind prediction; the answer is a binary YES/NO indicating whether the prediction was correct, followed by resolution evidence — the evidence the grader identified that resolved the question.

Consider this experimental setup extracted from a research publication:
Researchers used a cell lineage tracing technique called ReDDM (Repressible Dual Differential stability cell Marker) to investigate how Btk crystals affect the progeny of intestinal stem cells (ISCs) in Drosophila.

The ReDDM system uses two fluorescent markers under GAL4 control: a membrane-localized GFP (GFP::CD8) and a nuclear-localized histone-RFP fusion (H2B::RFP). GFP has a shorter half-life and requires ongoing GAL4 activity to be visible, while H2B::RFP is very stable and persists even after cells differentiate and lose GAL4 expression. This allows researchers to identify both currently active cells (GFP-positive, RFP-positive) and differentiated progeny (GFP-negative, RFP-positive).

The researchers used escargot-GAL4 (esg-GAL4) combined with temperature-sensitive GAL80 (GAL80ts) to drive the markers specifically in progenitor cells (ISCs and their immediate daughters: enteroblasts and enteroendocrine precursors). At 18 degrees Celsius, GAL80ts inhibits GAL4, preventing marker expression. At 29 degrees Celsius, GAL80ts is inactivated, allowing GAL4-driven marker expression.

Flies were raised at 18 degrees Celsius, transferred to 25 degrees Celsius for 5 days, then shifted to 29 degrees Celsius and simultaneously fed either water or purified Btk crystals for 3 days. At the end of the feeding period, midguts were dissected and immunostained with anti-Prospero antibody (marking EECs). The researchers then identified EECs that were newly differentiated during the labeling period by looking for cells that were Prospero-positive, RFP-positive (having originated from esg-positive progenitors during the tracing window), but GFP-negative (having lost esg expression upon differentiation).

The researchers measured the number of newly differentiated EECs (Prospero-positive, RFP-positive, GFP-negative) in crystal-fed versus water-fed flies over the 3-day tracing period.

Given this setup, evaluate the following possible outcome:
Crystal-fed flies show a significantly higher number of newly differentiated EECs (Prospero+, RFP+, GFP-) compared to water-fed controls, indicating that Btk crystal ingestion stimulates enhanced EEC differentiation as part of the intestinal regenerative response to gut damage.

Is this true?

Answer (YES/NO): YES